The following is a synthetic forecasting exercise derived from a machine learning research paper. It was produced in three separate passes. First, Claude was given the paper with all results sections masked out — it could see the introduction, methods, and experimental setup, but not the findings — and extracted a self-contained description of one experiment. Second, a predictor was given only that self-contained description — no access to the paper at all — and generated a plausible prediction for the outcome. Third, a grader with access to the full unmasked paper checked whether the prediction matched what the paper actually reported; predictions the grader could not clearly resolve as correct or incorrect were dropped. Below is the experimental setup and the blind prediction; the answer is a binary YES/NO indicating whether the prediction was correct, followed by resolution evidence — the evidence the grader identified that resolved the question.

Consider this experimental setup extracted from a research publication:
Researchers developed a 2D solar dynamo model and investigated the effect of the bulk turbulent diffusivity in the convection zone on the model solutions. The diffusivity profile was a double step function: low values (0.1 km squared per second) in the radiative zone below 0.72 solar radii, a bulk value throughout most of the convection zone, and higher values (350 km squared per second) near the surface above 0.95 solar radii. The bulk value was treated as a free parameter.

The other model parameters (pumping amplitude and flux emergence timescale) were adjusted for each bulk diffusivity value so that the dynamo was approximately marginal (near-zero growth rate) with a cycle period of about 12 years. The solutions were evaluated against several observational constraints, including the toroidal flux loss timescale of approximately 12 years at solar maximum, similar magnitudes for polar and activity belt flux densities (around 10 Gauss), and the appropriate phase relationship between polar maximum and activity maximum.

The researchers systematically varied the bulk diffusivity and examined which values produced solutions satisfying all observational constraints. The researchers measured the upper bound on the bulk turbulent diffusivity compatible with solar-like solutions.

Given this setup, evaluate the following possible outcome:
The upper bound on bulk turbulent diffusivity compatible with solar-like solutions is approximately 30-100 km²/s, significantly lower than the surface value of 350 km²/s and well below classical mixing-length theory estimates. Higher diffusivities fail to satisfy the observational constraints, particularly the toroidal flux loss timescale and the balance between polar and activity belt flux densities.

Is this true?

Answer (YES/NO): NO